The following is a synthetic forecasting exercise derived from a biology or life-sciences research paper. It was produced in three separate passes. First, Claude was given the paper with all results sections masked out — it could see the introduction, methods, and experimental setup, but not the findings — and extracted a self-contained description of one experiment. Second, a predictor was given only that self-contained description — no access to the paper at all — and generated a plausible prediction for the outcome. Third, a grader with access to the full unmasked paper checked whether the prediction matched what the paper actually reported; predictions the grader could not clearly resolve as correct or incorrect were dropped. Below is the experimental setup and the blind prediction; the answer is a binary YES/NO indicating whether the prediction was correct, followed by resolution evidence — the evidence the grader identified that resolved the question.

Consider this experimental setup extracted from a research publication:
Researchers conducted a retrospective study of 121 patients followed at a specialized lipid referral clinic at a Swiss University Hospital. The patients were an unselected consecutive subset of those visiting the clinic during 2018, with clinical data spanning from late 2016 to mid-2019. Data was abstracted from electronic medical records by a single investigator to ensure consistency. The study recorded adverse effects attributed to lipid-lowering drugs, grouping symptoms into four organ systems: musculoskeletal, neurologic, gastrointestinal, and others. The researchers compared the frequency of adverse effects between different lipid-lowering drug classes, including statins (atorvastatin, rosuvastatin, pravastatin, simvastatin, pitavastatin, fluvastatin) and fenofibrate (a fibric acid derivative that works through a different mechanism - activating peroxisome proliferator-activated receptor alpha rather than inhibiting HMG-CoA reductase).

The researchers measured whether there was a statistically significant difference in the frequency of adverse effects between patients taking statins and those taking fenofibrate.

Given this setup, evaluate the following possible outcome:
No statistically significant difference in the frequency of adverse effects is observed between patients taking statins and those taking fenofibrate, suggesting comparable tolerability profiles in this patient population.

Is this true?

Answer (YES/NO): NO